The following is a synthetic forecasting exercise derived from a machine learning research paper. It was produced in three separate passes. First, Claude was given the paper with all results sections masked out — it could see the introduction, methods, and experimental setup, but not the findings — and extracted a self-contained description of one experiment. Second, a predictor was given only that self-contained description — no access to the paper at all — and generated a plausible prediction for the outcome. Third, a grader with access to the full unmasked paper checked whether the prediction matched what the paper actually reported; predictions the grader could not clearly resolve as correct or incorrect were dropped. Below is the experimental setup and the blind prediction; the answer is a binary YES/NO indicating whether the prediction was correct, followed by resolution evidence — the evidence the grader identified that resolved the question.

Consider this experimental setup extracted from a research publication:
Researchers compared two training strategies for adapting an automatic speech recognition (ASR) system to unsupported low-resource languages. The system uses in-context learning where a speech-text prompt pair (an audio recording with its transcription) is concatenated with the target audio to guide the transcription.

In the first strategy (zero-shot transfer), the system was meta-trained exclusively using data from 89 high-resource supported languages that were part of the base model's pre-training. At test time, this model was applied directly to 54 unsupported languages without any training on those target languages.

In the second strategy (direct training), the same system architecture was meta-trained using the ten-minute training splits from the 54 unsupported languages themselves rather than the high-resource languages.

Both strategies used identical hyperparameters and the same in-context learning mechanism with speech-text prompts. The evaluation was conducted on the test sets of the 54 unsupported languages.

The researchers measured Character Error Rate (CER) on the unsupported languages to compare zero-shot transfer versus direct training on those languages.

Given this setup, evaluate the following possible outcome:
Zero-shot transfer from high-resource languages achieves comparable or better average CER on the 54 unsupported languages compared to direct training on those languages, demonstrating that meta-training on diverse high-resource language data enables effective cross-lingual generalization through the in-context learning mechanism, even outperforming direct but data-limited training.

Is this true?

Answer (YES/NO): NO